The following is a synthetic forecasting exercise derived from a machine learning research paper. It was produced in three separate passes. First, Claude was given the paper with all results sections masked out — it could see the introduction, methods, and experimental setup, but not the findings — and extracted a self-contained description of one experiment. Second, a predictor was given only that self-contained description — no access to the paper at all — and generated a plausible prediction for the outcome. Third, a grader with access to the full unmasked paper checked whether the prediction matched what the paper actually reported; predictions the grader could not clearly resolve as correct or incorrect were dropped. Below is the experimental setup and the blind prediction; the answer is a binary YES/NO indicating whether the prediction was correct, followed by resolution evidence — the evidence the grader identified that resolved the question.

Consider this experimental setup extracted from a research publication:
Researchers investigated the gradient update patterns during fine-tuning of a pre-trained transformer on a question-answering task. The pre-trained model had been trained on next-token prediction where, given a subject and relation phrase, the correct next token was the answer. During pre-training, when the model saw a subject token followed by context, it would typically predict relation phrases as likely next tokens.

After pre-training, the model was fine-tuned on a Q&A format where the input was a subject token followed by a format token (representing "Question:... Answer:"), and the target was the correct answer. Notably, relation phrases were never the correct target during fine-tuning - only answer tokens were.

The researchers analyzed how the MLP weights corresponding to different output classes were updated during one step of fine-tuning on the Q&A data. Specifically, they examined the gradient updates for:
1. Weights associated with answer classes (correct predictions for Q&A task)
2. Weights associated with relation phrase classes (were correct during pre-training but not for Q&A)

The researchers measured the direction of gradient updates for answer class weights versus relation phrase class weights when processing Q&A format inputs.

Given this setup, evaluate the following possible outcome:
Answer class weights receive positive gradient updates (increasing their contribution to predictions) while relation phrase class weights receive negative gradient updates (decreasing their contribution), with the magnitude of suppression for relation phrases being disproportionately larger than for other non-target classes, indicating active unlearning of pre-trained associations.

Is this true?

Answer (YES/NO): YES